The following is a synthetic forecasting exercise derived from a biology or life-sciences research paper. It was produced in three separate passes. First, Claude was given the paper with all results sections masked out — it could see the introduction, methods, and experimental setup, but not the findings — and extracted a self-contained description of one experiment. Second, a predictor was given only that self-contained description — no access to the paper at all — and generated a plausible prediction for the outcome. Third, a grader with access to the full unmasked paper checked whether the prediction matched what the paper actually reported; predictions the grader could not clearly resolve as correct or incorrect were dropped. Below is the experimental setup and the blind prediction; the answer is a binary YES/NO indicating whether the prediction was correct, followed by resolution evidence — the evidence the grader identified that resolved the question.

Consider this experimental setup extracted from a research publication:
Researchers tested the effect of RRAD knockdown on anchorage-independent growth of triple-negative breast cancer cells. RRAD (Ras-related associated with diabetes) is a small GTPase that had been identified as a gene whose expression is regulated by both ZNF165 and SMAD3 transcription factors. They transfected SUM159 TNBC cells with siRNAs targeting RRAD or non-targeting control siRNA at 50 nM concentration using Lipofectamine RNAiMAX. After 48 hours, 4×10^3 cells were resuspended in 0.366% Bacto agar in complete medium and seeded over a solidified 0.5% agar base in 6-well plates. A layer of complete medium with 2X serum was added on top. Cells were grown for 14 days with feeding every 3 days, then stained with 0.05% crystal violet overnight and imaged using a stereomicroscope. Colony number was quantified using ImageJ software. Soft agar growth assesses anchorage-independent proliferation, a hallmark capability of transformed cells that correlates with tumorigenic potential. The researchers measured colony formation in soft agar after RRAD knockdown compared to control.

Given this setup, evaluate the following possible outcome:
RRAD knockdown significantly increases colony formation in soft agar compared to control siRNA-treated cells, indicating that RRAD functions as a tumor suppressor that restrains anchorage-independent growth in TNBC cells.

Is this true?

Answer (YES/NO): NO